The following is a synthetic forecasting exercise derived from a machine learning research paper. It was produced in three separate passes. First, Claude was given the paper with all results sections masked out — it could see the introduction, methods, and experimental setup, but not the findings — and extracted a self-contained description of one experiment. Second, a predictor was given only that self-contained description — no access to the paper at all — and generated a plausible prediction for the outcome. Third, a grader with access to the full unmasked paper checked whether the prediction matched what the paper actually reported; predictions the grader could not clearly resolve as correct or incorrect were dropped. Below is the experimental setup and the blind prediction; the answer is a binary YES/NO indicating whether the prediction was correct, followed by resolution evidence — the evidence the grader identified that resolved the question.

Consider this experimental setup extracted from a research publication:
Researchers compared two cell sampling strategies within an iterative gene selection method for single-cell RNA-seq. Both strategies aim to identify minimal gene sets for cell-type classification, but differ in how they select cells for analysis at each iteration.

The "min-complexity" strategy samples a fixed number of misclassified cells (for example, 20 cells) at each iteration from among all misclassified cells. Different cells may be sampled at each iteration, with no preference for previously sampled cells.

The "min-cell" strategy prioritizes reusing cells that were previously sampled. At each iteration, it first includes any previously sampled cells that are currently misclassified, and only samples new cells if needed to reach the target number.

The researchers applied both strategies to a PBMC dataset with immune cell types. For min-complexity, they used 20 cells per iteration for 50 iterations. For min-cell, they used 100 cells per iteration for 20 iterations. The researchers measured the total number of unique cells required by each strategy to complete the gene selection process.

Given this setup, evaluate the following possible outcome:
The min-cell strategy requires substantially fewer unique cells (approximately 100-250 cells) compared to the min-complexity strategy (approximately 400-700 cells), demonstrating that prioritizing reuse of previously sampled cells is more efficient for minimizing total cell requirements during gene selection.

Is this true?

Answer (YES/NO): NO